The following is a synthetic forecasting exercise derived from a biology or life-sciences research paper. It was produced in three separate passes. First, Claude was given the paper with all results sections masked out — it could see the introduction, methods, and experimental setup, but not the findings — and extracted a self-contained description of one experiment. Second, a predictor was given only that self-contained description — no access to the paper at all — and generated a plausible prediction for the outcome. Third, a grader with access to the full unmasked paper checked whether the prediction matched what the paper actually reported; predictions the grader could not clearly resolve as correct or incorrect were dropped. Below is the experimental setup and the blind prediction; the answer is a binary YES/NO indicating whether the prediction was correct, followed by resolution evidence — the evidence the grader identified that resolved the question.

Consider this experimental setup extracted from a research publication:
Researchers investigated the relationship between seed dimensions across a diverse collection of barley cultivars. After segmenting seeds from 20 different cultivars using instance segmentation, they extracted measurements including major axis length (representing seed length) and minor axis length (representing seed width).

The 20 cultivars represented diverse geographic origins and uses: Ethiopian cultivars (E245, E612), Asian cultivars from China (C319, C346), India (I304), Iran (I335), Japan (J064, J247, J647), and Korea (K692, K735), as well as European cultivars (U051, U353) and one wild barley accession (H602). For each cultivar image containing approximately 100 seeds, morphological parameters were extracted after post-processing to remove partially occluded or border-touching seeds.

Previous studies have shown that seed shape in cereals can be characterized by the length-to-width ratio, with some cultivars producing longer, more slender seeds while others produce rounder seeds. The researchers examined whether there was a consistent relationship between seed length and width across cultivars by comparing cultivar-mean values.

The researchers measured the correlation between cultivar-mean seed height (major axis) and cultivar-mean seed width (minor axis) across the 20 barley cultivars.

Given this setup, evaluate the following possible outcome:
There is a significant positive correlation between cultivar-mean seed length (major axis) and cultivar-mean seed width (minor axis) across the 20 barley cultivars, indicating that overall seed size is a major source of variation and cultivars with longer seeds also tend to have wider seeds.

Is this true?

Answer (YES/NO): NO